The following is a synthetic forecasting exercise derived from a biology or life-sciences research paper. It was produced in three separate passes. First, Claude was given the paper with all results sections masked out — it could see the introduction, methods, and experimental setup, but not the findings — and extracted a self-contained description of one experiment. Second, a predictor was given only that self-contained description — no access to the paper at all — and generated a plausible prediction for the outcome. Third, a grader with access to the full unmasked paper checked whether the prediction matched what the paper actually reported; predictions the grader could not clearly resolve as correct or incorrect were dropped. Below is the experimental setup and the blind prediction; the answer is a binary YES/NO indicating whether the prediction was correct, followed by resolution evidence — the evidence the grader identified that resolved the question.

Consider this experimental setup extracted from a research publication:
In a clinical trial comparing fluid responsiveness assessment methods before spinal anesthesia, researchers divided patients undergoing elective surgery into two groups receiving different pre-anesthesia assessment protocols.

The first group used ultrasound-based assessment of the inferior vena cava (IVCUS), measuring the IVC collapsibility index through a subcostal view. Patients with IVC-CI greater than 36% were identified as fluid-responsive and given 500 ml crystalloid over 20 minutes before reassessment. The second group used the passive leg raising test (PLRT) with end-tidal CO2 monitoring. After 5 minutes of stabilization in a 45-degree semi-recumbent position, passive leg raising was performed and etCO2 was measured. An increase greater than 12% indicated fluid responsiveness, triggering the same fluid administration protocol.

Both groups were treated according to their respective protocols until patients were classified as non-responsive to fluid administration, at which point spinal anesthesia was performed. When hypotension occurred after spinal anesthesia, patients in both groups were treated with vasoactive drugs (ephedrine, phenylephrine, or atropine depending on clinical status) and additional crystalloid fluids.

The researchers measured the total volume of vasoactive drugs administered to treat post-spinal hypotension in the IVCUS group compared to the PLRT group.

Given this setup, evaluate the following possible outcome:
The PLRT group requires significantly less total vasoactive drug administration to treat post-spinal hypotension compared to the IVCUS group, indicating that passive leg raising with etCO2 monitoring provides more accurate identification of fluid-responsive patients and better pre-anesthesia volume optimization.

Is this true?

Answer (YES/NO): NO